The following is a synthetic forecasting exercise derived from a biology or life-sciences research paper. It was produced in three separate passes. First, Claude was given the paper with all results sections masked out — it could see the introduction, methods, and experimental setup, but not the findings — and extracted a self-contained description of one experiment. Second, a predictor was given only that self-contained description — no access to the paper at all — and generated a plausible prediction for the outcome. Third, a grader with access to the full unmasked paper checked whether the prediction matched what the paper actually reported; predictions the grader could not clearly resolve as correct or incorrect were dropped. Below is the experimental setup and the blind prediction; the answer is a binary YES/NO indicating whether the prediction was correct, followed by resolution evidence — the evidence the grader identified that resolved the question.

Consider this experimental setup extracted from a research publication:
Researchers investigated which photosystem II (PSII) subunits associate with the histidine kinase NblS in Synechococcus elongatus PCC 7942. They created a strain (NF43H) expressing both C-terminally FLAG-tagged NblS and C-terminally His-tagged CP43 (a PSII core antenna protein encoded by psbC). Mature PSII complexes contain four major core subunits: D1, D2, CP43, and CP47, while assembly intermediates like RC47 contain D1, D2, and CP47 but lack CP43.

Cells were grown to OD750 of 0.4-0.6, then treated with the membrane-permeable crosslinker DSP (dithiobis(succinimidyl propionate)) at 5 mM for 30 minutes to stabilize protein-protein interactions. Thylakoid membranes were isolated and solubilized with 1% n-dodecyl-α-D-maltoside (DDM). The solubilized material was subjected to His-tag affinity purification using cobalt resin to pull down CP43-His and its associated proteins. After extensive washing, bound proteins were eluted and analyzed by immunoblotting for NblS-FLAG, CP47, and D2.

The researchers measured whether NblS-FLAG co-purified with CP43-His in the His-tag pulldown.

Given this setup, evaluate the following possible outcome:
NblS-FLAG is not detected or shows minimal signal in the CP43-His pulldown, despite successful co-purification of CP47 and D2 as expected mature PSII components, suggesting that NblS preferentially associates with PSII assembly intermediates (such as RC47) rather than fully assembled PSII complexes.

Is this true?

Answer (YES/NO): YES